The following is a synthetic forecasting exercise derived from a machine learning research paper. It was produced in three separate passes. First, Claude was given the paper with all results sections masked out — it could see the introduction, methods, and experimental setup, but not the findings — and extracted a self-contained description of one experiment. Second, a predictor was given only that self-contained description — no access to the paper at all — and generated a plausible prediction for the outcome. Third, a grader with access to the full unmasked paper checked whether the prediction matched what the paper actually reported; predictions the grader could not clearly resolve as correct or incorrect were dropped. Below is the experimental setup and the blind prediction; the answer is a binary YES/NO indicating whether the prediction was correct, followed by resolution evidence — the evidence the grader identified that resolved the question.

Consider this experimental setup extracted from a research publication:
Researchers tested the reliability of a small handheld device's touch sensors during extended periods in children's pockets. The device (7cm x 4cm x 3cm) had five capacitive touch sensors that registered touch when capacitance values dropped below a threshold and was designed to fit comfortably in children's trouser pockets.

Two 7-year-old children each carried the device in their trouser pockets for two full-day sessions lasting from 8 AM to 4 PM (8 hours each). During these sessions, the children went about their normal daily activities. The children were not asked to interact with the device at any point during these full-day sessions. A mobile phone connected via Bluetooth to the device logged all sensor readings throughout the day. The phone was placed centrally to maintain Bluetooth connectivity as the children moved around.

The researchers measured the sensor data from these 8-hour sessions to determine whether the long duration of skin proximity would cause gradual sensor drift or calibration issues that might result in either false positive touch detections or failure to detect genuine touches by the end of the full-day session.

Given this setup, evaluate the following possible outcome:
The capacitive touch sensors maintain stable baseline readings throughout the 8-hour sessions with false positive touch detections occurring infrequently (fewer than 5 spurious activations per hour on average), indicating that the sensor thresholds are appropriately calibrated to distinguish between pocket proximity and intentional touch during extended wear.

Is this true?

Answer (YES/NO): YES